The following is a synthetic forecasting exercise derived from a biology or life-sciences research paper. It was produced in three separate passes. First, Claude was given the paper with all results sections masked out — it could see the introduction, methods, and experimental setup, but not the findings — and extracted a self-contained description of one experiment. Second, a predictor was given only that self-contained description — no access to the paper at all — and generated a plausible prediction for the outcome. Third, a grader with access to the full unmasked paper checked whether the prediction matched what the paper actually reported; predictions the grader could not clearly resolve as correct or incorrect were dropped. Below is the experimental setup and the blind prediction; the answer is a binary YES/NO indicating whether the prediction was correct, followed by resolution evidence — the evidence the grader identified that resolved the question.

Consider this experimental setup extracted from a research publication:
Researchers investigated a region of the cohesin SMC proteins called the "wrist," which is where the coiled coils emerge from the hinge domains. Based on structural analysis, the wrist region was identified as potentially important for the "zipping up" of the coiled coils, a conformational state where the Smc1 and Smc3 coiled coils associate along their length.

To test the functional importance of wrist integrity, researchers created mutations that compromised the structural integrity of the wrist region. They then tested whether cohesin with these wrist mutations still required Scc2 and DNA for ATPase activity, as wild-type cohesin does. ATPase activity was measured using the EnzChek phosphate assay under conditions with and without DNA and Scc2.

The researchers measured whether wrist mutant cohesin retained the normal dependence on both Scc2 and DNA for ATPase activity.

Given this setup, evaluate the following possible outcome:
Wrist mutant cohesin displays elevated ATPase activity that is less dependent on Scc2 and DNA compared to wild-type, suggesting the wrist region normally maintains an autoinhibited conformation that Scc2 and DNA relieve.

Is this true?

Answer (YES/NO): YES